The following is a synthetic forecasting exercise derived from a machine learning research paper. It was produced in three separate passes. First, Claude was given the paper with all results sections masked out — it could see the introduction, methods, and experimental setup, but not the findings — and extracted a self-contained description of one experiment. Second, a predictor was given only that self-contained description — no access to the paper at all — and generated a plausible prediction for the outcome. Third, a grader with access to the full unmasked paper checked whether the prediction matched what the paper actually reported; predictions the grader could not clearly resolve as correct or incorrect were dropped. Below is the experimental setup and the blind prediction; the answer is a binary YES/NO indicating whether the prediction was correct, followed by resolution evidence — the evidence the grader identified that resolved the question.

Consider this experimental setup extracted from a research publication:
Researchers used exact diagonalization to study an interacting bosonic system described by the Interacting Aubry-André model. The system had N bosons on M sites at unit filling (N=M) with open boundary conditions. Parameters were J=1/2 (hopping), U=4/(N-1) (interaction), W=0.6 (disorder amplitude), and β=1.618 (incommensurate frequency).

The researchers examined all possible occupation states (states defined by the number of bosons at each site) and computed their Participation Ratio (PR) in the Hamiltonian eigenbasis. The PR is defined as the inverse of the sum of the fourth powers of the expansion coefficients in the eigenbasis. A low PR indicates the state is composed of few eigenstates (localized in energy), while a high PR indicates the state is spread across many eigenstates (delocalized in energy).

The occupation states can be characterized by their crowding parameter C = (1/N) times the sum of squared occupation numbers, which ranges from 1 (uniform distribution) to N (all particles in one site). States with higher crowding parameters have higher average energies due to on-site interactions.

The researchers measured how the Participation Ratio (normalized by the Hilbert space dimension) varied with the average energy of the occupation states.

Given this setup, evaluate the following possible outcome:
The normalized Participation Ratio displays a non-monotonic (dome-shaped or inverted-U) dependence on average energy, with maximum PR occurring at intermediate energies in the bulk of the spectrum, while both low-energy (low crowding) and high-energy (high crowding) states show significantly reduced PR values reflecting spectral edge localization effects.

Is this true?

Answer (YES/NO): NO